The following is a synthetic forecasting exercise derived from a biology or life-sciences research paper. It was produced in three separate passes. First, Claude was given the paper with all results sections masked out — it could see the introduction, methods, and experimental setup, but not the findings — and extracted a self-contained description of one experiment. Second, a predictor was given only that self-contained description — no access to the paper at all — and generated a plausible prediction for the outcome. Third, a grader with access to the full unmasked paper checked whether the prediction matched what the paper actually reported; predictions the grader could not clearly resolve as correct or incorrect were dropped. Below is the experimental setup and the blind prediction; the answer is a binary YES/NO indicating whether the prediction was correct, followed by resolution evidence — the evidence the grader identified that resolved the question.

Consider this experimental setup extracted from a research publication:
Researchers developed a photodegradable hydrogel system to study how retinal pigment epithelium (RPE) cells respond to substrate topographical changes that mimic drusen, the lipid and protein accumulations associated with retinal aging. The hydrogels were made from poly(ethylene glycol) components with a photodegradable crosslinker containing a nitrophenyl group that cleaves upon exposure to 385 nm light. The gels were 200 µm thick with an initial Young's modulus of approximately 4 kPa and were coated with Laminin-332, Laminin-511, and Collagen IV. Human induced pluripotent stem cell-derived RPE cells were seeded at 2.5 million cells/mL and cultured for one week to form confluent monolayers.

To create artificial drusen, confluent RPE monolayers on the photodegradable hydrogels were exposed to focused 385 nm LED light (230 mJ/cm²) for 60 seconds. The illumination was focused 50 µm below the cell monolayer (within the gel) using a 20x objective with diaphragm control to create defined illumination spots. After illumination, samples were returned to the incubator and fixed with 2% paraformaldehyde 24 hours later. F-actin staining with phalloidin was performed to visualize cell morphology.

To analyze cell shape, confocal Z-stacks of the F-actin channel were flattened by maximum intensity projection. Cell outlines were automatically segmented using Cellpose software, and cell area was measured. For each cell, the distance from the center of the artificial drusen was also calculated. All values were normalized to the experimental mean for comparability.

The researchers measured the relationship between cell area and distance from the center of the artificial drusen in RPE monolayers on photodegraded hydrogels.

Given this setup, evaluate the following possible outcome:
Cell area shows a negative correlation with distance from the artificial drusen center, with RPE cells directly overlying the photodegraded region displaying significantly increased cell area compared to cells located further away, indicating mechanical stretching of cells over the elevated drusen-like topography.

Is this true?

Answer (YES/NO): NO